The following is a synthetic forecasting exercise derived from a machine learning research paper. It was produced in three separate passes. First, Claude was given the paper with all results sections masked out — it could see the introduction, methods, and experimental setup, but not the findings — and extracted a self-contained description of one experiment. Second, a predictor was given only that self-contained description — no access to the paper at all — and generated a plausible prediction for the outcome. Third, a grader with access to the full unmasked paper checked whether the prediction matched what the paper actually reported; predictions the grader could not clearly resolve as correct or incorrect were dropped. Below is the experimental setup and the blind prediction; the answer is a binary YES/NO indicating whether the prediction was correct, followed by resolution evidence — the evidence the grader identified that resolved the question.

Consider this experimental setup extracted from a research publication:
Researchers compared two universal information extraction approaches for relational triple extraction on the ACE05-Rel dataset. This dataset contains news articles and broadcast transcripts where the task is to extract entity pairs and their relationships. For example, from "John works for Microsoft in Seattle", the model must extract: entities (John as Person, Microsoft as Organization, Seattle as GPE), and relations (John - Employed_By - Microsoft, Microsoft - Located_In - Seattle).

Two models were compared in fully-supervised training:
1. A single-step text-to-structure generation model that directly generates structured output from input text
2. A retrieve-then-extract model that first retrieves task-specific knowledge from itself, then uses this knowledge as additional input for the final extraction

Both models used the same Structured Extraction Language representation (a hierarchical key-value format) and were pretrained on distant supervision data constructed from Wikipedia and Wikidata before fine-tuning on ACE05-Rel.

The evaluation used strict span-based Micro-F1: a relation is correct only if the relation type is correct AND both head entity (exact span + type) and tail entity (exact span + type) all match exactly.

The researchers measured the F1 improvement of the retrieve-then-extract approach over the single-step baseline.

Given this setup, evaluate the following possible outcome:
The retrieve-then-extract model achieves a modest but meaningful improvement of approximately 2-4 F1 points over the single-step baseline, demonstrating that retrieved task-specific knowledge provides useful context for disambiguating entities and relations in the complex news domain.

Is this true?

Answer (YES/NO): NO